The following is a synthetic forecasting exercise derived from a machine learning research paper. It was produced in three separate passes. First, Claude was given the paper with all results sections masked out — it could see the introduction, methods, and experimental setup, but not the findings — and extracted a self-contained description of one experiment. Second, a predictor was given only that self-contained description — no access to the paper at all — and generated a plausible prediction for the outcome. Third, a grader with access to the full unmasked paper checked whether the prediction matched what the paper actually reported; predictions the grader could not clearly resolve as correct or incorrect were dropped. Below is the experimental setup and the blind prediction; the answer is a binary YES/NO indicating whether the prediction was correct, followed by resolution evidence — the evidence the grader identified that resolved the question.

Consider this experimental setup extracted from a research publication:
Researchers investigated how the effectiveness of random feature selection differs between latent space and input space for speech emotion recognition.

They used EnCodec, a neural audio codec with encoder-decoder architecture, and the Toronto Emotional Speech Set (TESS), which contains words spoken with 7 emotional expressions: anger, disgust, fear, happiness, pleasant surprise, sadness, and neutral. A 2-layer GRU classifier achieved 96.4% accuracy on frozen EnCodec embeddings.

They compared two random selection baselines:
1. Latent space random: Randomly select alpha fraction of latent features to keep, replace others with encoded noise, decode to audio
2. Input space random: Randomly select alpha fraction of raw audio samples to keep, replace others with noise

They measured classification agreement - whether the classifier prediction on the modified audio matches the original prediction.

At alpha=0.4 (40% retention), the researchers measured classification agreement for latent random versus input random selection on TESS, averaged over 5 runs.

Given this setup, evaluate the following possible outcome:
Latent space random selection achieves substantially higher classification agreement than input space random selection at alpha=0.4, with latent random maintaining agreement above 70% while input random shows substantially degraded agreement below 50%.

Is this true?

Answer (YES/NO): NO